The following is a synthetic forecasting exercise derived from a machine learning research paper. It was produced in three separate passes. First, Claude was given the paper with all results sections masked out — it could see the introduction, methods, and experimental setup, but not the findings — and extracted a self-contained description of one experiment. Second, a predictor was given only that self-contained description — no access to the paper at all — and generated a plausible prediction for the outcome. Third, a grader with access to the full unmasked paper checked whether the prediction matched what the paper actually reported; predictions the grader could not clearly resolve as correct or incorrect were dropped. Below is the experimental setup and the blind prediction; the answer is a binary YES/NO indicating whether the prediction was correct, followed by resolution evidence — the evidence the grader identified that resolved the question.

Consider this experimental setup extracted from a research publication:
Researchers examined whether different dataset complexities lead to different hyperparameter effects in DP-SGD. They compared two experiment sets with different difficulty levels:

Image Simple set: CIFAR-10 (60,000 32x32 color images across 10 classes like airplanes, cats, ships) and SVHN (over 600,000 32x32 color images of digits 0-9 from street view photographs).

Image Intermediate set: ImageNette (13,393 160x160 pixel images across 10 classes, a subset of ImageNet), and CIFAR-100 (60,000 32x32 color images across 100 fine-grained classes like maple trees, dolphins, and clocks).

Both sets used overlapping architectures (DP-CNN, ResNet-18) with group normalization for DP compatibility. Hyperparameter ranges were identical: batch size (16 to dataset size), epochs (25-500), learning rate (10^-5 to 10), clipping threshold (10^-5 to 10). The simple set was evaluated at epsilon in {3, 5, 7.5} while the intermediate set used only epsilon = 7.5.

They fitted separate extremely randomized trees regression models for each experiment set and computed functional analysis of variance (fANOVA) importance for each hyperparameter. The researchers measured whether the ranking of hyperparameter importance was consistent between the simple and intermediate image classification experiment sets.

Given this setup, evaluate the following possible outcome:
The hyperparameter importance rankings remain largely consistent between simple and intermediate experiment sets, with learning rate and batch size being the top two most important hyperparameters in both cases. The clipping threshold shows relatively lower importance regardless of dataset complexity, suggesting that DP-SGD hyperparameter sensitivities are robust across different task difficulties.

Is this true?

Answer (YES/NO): NO